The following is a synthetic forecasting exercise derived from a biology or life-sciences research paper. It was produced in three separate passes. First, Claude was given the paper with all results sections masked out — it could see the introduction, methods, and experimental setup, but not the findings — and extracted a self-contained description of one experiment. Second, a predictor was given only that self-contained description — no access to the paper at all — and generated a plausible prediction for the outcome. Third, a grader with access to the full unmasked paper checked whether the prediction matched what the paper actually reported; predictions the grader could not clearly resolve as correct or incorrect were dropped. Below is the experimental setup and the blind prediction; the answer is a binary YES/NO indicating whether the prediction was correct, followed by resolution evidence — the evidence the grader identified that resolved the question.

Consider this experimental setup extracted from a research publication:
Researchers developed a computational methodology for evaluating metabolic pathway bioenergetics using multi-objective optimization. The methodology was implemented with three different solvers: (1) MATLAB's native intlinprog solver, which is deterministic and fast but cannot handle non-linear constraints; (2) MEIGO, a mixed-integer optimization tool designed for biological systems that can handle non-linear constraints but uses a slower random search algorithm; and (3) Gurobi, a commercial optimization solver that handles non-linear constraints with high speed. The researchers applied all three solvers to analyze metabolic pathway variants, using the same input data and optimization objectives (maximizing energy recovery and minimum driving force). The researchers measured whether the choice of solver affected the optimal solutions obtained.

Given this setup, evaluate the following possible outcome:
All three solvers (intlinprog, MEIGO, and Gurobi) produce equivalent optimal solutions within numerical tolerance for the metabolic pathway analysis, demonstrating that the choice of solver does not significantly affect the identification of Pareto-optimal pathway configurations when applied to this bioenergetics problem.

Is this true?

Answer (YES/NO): YES